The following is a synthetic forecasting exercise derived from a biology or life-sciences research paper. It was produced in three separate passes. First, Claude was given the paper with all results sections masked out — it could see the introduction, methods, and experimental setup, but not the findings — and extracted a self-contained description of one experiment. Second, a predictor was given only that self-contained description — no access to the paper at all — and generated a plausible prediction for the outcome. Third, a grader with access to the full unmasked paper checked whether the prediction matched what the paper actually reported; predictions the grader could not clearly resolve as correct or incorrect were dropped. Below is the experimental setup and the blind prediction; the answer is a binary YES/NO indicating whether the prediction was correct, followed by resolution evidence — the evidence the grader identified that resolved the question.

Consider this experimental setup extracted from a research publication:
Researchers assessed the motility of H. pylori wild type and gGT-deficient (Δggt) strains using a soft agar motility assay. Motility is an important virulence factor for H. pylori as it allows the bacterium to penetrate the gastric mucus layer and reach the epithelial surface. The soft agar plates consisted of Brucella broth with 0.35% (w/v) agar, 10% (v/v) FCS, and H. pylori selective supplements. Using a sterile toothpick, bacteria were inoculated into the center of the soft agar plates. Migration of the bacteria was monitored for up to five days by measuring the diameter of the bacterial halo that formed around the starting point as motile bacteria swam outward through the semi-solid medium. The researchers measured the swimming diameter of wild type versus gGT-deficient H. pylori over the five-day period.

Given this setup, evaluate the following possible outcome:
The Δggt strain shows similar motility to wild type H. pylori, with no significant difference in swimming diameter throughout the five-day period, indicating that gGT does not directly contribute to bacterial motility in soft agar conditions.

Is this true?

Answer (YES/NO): NO